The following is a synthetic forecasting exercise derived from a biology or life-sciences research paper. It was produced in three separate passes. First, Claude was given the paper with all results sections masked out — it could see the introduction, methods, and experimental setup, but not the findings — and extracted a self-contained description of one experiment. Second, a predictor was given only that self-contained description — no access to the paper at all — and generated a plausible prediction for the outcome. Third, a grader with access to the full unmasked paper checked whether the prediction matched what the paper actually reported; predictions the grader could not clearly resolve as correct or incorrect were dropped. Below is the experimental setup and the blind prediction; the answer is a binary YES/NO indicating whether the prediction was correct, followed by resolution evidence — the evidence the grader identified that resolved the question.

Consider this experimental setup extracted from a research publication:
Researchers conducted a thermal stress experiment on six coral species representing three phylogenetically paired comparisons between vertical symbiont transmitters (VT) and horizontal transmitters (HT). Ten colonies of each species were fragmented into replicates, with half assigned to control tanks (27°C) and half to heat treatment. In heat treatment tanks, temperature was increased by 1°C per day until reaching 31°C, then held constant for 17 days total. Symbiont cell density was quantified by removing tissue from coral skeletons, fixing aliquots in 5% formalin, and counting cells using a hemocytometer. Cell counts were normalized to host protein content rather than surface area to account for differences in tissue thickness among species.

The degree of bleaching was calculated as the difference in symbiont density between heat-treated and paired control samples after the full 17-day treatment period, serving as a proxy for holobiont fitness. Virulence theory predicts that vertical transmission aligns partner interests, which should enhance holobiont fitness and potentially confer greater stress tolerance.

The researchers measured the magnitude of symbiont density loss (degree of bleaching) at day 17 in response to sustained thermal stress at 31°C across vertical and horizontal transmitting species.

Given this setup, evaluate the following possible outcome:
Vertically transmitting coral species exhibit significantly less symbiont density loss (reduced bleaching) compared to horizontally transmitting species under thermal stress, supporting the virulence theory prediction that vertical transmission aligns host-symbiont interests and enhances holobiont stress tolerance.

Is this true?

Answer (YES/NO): NO